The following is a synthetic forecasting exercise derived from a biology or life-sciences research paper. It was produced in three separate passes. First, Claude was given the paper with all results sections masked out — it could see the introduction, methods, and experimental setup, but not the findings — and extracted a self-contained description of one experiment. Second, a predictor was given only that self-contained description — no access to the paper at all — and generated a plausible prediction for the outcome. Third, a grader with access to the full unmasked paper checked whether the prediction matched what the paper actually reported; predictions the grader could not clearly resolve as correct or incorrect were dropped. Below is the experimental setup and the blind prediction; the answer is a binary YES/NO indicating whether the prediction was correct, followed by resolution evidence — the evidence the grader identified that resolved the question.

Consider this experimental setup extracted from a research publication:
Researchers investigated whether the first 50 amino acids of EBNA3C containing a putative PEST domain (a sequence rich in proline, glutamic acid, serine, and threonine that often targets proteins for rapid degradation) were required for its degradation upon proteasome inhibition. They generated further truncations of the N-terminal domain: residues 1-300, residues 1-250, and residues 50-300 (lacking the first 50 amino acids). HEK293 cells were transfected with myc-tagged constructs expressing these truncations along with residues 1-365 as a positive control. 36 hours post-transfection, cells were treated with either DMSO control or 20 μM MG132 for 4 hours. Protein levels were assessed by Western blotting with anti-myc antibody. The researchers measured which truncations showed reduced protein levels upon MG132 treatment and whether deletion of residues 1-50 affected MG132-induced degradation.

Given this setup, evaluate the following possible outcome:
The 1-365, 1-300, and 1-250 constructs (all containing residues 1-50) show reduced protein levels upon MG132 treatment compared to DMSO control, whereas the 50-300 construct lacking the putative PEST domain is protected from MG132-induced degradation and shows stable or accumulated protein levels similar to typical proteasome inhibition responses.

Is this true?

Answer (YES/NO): YES